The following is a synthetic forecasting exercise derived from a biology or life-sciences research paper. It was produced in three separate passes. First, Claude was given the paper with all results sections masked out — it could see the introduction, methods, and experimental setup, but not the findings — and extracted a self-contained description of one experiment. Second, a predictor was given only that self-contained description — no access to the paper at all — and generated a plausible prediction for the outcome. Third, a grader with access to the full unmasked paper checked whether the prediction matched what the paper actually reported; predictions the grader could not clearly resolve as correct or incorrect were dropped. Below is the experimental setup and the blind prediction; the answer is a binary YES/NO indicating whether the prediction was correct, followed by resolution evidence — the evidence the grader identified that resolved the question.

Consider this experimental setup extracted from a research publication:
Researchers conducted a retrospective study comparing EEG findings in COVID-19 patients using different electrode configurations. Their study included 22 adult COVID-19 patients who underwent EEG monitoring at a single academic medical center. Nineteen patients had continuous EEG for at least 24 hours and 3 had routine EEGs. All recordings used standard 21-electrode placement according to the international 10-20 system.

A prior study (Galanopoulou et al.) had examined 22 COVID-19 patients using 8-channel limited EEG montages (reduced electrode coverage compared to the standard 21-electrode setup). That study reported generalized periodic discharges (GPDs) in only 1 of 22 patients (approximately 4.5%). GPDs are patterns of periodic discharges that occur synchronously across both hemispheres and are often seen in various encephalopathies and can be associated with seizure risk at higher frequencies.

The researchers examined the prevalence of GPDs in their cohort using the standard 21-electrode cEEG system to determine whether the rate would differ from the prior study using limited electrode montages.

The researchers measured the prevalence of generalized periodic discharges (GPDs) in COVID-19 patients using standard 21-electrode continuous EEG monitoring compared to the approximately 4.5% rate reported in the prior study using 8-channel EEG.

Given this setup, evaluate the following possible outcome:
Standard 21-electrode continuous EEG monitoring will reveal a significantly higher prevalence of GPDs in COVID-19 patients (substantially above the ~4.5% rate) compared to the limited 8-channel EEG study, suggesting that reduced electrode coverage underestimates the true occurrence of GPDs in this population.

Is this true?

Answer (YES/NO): YES